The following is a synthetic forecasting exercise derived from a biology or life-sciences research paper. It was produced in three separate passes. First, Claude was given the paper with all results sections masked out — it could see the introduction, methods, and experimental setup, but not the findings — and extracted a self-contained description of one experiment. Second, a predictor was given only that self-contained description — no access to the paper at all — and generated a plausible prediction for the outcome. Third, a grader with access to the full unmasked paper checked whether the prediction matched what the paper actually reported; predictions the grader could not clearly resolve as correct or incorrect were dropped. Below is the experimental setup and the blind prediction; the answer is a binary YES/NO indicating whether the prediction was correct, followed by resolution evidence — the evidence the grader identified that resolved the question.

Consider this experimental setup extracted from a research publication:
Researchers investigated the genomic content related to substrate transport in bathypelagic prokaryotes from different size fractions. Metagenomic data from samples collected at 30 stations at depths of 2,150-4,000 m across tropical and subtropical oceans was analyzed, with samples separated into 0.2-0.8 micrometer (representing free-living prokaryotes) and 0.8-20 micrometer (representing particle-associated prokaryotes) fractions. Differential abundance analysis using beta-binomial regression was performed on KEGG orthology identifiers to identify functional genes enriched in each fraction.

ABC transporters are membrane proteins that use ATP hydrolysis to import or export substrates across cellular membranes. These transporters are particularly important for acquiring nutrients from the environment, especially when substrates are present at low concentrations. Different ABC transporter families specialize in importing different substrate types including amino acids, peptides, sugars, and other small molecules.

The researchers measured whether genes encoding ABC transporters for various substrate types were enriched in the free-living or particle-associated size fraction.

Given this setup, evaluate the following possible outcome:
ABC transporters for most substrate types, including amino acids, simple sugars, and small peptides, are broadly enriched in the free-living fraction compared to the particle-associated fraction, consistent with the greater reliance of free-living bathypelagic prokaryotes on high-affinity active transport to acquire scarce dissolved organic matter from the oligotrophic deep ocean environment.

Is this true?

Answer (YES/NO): NO